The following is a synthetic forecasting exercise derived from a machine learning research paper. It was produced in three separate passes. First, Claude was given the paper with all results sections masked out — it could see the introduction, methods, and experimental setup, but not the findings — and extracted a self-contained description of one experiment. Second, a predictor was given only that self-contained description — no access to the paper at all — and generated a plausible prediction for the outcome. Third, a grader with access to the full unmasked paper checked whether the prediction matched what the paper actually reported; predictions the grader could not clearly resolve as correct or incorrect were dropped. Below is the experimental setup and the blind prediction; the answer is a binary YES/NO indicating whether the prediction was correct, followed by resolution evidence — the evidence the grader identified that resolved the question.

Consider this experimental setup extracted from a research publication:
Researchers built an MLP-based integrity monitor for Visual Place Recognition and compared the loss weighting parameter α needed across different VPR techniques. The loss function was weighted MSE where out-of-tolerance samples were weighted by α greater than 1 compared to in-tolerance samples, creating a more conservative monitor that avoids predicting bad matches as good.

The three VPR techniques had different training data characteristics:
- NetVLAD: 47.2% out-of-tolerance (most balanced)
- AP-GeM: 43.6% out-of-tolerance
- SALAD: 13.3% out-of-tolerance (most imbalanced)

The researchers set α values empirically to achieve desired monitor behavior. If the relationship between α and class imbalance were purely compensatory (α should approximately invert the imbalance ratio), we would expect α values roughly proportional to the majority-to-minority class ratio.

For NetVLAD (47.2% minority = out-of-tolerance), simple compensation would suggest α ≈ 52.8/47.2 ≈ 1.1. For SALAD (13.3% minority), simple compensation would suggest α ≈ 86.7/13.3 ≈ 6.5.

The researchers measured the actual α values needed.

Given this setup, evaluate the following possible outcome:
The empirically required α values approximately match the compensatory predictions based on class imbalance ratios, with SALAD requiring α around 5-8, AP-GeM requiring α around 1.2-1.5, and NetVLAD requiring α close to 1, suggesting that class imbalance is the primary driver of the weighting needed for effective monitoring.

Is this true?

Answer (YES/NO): NO